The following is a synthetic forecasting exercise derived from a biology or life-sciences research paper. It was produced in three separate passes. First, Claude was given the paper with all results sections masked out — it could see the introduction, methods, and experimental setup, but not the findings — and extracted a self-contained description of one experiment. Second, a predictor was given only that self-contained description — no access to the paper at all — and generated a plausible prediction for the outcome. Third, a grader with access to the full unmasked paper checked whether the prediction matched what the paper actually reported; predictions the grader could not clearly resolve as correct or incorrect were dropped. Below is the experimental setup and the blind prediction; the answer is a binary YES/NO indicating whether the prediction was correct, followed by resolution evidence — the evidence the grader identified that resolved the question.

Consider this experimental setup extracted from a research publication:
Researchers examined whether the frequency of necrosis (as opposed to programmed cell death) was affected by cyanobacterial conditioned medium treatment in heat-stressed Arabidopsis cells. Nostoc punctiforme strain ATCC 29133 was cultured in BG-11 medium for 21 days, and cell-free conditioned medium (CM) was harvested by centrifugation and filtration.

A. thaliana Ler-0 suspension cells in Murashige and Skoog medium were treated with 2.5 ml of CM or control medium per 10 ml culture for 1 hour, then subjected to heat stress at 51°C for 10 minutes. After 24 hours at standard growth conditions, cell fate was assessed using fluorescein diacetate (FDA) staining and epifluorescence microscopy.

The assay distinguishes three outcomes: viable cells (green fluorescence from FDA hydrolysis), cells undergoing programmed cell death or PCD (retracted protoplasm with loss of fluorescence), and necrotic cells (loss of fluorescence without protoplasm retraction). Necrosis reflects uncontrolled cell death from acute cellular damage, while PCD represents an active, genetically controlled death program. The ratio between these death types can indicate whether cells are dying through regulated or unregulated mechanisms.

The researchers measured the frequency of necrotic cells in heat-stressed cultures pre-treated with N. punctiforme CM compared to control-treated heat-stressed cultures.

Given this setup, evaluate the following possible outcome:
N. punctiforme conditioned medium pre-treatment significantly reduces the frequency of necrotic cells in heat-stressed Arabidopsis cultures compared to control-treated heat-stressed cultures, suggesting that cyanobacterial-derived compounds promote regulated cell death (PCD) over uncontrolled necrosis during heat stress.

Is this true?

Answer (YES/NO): NO